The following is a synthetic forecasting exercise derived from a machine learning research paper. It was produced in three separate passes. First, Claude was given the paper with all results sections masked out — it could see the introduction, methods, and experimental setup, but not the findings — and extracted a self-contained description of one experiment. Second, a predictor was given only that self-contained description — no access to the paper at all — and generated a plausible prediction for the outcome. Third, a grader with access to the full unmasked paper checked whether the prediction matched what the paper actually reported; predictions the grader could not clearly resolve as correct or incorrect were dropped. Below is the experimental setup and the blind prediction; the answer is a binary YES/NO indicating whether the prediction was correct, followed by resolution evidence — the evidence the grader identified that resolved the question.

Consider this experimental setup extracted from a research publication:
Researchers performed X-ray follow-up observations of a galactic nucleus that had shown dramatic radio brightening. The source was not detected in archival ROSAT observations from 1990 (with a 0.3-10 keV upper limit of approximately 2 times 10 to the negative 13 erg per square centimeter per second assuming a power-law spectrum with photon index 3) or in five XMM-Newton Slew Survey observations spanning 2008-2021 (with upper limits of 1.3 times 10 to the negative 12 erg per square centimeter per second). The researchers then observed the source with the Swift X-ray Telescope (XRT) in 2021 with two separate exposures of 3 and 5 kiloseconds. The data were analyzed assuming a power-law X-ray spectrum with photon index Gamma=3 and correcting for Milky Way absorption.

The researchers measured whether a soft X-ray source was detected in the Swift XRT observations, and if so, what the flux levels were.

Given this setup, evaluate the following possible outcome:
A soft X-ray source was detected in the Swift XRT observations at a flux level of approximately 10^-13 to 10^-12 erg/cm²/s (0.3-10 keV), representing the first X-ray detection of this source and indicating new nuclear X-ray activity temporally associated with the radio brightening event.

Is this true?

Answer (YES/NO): YES